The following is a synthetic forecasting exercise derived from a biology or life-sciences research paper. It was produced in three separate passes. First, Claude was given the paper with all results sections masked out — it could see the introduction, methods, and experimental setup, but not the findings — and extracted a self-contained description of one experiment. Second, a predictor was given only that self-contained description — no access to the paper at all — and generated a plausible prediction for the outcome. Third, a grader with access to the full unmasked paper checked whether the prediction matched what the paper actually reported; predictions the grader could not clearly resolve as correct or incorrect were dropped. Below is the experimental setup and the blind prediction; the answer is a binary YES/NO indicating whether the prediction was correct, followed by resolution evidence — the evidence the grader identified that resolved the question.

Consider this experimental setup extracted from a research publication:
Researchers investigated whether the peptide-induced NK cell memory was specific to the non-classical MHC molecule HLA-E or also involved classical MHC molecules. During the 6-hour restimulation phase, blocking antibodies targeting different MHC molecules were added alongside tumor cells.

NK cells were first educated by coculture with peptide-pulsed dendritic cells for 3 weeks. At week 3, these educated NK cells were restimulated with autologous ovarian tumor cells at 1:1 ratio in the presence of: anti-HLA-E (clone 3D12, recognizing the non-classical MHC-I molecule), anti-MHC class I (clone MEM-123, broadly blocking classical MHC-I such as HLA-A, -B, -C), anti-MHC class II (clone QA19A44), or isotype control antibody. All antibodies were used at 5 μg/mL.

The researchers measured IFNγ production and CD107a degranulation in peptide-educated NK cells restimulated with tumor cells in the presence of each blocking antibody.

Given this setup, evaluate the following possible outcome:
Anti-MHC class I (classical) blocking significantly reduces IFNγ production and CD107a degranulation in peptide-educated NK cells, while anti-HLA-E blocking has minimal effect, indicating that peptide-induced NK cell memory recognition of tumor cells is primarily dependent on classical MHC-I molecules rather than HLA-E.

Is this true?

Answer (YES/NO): NO